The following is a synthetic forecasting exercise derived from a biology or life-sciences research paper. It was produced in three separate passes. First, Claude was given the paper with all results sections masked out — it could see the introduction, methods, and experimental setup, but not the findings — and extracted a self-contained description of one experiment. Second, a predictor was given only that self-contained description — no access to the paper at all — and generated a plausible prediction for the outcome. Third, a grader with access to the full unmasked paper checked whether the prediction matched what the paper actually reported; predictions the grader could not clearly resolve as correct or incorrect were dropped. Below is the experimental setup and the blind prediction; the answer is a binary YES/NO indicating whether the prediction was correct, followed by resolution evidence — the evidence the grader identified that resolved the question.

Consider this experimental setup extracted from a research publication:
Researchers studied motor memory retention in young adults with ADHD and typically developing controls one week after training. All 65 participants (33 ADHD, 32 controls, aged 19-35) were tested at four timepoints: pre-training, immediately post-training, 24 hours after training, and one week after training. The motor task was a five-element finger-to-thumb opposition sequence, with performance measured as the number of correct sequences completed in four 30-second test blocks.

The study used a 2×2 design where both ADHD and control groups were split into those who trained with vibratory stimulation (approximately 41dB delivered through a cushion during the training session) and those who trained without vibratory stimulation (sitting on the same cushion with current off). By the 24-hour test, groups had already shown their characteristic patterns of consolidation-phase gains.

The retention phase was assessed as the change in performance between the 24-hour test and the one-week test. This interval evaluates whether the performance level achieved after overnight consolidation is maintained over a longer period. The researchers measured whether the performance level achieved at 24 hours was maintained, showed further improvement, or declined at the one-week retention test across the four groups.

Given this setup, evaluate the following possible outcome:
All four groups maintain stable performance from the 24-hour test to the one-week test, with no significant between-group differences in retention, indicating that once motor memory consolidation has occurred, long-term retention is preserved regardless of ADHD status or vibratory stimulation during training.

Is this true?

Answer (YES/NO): NO